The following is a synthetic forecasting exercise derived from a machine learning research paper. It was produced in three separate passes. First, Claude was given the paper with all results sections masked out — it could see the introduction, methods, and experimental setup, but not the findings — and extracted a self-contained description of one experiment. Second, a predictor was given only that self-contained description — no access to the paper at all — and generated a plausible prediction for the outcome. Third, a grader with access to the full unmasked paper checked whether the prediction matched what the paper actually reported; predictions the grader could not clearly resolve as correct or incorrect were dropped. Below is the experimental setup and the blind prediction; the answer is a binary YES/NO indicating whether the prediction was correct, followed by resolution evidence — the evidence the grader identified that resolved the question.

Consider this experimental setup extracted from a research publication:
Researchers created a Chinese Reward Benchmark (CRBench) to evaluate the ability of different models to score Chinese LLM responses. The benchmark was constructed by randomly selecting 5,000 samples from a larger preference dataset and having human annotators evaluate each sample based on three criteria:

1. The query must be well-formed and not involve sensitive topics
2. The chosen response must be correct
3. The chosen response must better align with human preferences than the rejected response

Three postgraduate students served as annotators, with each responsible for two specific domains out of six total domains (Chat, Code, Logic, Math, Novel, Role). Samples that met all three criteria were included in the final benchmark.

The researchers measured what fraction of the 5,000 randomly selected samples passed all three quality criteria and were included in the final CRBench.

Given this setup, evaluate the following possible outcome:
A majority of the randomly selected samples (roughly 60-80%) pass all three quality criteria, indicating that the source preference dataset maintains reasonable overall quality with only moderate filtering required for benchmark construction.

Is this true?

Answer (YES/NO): NO